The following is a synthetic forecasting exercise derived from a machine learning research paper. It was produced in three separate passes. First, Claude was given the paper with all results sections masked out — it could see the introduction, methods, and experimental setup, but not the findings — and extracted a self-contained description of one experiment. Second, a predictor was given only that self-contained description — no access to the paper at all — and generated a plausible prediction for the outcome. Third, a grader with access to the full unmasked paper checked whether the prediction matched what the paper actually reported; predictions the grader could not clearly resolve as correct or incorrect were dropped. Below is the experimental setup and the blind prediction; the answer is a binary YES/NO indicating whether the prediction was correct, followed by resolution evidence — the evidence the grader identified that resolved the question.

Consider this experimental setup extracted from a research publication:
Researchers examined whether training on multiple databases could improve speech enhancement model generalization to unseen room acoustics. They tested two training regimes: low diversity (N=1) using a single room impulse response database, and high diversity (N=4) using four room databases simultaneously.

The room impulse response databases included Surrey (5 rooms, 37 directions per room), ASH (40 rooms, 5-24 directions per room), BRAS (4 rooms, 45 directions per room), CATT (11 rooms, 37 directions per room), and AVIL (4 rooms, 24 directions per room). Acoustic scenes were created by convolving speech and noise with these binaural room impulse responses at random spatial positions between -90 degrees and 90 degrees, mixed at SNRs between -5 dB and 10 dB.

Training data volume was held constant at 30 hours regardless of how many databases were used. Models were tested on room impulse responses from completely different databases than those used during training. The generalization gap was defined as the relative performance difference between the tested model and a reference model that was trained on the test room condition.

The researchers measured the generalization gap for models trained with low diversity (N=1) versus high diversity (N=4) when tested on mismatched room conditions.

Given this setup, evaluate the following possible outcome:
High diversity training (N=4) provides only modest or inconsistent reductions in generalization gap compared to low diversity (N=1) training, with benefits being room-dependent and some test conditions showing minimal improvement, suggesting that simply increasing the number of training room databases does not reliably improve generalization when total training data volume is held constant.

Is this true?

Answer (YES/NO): NO